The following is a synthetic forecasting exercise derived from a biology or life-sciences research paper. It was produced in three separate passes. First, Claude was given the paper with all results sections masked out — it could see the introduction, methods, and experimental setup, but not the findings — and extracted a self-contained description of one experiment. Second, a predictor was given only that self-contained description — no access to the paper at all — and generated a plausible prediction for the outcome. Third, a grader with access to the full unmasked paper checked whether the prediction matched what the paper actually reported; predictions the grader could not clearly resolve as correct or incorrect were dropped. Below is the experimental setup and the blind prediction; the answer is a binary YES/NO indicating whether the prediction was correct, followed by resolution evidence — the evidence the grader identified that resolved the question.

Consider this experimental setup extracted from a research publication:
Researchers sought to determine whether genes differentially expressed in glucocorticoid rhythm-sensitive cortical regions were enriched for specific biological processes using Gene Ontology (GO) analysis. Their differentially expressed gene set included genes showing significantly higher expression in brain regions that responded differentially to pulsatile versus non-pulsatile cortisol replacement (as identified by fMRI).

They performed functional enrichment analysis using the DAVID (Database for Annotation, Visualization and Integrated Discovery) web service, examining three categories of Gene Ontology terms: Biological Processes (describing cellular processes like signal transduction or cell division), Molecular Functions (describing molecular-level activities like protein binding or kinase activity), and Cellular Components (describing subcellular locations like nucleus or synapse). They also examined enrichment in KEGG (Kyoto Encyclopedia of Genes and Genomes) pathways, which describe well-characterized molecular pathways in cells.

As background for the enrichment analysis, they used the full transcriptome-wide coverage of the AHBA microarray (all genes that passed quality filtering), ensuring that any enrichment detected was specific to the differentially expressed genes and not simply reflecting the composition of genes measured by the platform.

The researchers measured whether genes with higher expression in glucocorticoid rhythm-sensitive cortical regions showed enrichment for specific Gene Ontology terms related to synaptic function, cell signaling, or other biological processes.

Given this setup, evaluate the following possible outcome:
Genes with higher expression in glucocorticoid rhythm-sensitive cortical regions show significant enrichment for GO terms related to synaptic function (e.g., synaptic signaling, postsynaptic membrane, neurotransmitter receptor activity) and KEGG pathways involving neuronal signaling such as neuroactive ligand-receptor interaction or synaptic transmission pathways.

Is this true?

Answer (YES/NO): YES